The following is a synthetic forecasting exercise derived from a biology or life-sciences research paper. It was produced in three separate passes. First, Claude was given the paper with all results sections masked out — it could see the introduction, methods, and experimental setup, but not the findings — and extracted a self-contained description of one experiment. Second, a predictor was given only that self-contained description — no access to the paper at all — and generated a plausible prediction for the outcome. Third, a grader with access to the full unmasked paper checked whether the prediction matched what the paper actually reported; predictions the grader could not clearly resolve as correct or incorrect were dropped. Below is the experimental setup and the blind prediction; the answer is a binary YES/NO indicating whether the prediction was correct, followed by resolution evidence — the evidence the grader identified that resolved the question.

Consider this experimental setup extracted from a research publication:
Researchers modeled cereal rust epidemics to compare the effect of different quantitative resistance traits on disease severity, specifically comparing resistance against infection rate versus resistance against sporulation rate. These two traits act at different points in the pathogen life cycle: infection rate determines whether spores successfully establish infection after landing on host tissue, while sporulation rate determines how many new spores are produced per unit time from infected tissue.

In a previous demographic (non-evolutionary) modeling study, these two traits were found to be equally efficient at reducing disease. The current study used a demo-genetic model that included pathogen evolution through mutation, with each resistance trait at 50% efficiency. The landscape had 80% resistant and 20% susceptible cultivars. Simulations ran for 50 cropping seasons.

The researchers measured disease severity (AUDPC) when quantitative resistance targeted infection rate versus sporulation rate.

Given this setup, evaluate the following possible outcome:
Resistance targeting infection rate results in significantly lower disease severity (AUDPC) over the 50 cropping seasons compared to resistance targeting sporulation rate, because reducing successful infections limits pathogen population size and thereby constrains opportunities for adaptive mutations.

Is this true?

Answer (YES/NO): NO